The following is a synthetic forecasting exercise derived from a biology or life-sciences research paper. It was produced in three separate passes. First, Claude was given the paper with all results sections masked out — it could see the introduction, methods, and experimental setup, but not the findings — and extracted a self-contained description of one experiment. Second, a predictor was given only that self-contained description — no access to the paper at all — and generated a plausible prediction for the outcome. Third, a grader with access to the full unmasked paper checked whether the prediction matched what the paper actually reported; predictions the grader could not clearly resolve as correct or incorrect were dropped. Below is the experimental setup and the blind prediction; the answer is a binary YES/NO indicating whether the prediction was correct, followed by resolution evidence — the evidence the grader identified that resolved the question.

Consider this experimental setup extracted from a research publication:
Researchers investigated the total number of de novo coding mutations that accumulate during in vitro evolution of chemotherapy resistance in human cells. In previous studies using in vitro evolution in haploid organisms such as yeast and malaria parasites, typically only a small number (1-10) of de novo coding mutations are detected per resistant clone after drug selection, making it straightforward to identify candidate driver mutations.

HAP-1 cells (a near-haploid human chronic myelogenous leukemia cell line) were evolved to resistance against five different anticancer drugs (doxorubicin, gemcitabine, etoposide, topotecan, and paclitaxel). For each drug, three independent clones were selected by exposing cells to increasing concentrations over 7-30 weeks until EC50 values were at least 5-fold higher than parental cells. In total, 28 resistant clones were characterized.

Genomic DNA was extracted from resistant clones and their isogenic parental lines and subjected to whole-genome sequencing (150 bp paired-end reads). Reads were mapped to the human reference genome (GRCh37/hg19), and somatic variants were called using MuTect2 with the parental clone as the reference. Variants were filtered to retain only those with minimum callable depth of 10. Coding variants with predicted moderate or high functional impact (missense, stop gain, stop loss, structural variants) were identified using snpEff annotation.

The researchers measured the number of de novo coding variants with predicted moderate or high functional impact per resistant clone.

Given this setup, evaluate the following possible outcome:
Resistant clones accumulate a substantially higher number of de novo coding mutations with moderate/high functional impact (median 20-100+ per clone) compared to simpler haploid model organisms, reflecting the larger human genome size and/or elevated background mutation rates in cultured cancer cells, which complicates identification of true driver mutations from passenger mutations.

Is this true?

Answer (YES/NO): YES